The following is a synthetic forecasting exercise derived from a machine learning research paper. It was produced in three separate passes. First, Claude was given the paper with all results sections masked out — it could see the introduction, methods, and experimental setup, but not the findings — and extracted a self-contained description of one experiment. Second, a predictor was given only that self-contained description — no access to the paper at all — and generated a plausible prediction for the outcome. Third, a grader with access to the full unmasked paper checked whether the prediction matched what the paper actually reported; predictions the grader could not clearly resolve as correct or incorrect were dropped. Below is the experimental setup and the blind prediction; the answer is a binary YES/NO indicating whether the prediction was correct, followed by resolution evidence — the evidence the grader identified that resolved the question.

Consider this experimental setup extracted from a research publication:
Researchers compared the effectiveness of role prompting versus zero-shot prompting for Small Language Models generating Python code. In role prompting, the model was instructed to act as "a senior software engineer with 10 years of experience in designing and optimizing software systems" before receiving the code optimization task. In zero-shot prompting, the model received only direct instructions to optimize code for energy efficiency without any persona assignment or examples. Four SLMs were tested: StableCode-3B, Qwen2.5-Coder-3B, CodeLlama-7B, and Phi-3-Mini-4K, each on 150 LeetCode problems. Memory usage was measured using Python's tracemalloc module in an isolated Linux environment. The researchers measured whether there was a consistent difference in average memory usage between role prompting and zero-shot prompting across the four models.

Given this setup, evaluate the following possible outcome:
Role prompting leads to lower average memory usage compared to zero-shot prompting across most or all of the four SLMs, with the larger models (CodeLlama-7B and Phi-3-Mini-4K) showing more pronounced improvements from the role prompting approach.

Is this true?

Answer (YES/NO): NO